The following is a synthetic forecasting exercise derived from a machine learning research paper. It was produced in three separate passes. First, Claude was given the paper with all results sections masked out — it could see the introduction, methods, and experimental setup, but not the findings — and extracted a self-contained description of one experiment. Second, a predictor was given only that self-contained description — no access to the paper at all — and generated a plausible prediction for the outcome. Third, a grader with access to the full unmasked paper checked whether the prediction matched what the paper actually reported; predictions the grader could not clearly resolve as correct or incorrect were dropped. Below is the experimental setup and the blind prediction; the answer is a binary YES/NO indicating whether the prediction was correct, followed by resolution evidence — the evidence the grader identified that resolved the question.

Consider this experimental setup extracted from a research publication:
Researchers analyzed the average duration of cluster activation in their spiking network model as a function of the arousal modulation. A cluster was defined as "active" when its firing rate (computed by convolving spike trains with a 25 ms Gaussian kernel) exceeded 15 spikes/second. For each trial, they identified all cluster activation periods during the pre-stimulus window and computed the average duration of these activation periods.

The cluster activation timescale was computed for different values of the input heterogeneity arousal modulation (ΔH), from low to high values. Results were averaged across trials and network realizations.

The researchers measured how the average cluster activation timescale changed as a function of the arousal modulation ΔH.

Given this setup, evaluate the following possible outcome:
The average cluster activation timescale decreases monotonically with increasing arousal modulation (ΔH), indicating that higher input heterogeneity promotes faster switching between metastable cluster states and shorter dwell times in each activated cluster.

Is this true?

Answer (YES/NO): YES